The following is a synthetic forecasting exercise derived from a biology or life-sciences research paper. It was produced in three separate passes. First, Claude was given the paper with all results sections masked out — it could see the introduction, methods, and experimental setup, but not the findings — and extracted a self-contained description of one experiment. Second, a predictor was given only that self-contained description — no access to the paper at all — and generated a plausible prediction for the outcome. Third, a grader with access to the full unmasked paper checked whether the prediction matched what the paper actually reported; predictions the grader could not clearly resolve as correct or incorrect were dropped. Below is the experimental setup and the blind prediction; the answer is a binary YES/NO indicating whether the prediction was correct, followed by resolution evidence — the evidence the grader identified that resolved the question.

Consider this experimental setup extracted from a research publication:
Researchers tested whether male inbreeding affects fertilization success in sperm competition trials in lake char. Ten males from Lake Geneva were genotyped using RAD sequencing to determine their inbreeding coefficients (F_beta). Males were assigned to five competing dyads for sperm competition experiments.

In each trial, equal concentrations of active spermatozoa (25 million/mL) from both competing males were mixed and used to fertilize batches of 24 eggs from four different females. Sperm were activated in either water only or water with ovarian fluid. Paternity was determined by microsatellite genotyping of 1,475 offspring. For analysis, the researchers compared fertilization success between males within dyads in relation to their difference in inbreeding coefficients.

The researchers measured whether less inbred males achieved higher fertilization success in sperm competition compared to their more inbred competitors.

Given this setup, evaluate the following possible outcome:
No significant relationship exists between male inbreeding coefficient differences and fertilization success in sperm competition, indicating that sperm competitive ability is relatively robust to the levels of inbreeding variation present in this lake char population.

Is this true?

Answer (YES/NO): YES